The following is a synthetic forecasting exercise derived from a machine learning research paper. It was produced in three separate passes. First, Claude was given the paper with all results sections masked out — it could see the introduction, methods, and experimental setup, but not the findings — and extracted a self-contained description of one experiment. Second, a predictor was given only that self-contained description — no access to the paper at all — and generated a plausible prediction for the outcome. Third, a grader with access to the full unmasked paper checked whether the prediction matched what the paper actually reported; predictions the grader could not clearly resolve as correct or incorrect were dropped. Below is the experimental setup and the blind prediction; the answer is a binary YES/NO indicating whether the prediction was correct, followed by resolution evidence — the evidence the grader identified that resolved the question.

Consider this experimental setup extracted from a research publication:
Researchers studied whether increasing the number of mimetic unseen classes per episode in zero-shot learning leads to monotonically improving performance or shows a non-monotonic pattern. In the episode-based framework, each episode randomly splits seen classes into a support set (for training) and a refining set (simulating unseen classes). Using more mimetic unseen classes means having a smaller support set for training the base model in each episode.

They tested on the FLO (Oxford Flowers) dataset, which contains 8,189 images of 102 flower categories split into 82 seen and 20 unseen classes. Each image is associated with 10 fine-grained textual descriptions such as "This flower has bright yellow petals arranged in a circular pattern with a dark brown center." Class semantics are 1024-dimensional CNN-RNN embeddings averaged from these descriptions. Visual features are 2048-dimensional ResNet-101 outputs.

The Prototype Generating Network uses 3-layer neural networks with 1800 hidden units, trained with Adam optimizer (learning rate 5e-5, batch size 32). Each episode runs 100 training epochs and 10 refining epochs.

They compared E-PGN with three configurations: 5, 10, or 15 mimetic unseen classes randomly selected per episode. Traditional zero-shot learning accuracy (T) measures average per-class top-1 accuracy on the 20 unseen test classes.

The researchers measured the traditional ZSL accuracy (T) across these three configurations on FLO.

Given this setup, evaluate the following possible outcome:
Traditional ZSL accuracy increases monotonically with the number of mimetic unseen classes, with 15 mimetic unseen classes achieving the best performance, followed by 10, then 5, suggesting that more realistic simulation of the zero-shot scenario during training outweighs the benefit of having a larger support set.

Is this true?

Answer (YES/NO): NO